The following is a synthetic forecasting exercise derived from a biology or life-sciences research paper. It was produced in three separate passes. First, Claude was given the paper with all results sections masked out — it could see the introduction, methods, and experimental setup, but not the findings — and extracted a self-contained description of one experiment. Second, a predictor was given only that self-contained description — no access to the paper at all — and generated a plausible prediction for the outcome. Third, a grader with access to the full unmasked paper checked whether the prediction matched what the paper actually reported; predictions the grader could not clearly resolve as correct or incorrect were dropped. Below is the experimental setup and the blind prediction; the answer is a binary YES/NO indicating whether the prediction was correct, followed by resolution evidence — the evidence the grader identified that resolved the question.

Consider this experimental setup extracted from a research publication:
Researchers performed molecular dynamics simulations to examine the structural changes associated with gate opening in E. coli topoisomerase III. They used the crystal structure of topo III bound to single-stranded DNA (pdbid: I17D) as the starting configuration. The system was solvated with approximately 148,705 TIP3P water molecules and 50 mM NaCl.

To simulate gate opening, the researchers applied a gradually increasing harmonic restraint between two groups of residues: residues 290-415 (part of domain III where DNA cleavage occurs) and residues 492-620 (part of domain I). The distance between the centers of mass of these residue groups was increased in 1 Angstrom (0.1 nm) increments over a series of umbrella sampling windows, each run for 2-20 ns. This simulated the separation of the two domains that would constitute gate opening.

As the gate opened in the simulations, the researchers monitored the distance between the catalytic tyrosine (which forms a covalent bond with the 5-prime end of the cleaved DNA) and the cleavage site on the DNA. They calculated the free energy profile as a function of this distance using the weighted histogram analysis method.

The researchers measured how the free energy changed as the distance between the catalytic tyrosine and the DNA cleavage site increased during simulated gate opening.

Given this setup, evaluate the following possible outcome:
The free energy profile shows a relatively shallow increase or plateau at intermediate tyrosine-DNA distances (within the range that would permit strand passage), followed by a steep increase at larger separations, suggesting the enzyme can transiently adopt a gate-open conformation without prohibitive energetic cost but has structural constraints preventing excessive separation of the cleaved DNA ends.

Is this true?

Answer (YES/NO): NO